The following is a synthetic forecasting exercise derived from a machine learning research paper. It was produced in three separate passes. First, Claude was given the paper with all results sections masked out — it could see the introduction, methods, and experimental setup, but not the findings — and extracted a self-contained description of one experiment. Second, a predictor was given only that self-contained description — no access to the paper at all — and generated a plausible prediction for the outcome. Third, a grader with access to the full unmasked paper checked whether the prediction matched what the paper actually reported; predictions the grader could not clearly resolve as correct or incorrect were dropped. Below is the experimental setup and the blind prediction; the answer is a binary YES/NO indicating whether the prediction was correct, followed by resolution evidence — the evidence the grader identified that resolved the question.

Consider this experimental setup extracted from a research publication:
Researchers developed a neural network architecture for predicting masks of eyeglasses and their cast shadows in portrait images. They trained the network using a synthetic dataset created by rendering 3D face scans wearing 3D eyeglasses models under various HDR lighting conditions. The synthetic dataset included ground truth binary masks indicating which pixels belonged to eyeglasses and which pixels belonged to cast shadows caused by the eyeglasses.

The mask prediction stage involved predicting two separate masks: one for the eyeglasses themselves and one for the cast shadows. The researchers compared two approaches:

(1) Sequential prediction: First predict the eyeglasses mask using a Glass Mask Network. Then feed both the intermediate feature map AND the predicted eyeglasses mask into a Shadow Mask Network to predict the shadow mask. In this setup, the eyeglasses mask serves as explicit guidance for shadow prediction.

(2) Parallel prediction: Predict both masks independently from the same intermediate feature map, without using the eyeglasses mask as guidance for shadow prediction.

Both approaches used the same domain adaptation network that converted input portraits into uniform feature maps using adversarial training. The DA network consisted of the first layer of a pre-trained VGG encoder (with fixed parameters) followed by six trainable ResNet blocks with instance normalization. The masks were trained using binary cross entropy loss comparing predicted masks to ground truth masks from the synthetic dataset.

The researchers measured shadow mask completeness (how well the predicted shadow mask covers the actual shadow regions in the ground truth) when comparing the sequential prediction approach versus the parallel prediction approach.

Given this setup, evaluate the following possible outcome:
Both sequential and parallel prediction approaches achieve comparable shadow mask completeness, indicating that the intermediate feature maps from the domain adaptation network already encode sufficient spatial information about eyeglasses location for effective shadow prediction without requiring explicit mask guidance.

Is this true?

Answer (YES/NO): NO